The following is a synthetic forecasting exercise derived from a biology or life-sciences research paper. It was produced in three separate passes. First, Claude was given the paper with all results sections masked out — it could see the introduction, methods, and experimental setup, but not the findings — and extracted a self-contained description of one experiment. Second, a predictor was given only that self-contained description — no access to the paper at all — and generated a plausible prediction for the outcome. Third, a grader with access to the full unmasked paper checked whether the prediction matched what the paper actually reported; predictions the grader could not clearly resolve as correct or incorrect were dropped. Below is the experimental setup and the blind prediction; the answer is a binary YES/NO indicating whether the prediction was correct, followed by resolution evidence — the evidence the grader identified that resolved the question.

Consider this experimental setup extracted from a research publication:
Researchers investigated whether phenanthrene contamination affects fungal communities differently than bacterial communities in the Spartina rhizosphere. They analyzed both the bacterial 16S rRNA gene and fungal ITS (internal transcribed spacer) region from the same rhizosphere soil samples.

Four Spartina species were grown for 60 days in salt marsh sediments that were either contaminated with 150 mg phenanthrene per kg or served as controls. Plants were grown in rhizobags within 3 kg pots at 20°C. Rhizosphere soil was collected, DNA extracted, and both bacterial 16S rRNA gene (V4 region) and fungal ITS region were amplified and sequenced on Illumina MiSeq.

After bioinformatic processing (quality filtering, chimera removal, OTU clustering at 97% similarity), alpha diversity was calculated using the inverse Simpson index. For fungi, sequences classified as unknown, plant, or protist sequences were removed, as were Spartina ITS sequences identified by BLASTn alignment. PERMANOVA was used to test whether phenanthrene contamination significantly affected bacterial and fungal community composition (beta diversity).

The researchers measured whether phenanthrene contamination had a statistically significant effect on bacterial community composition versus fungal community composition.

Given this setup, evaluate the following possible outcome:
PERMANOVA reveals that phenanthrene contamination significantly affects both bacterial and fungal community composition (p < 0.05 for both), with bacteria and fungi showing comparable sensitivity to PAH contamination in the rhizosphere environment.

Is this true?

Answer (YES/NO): YES